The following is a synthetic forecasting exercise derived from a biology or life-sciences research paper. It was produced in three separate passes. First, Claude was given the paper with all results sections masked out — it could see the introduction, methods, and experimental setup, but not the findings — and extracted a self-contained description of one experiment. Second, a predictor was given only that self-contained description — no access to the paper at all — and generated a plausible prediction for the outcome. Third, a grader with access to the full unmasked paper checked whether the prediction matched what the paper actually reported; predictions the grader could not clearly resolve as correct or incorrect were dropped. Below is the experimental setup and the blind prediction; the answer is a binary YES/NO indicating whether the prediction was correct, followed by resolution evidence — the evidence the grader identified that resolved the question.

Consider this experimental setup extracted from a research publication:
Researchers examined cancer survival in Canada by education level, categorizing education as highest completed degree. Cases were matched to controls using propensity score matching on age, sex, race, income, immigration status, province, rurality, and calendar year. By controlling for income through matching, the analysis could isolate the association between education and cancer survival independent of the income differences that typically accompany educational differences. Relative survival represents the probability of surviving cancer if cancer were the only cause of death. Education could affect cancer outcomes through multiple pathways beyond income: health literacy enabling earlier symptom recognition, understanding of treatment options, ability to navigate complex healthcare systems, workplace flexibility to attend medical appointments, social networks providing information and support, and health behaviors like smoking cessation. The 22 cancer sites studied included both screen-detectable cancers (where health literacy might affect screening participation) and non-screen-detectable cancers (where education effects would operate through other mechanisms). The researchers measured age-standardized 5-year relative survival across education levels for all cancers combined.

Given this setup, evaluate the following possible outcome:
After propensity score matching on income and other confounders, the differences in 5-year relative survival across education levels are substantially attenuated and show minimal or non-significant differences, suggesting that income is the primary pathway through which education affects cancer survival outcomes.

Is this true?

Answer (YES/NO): NO